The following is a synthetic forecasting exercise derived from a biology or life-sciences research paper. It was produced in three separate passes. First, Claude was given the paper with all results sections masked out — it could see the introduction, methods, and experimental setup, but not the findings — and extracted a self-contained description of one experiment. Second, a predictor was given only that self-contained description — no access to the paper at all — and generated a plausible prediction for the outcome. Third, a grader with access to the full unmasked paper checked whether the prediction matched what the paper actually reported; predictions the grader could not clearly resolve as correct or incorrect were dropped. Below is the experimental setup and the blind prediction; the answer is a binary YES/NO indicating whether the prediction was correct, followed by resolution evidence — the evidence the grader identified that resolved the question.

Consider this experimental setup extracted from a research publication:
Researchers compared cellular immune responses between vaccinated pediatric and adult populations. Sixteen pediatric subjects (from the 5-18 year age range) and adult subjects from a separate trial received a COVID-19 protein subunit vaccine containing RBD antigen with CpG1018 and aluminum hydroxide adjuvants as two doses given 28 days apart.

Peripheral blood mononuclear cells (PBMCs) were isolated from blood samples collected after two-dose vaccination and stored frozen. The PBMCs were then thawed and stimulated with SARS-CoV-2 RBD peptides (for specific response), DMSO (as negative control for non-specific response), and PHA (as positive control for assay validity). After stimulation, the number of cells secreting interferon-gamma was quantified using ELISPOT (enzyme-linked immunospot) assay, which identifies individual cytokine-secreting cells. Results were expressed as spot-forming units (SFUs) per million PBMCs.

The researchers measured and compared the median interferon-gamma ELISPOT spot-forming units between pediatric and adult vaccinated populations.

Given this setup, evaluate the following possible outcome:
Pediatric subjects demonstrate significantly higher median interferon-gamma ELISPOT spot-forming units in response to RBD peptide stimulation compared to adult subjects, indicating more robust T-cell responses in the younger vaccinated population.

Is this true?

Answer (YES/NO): NO